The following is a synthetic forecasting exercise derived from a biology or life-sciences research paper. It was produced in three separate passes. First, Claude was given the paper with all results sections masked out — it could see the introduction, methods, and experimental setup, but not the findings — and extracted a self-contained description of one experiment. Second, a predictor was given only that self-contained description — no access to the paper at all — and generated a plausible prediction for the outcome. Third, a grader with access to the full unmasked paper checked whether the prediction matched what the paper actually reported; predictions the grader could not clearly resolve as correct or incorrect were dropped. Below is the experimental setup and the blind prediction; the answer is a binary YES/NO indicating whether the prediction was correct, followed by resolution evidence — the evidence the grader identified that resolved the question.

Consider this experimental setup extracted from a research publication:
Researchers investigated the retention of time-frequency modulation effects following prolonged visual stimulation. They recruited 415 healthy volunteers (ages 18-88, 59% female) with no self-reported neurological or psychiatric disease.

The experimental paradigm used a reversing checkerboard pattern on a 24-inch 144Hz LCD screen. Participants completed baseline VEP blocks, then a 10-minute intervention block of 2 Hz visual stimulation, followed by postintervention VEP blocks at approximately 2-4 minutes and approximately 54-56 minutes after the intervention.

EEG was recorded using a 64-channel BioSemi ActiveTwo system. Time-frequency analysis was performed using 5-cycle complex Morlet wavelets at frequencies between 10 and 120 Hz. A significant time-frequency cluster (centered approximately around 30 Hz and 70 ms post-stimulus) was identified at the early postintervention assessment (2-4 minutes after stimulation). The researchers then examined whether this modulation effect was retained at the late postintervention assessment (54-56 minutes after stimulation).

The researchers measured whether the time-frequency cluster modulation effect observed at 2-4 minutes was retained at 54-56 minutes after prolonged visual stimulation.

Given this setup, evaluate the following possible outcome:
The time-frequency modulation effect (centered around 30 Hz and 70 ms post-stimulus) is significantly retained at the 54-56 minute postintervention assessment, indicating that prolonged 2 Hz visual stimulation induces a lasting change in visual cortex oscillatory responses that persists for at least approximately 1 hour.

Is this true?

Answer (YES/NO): YES